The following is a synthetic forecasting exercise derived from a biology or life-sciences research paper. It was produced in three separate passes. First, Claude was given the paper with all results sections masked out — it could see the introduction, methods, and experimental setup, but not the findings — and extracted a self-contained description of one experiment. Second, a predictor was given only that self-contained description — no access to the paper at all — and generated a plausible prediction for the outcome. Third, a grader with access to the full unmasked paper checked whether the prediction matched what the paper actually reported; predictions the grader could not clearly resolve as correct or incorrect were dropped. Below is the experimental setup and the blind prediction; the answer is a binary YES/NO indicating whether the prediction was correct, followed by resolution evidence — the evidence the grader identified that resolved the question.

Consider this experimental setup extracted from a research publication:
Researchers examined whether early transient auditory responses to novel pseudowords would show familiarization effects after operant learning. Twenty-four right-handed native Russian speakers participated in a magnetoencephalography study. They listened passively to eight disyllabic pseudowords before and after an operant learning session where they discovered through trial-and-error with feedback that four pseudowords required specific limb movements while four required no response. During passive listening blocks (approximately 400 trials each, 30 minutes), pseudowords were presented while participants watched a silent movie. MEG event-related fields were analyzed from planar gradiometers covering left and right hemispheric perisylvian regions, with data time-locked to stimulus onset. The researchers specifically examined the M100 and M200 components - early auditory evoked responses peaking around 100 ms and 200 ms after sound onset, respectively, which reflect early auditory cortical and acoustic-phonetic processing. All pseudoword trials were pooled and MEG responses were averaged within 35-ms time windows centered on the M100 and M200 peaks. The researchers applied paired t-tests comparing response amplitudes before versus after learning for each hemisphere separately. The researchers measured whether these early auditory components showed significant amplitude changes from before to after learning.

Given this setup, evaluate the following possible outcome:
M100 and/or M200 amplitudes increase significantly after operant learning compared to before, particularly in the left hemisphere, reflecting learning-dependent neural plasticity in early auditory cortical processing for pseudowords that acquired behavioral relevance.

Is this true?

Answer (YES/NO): NO